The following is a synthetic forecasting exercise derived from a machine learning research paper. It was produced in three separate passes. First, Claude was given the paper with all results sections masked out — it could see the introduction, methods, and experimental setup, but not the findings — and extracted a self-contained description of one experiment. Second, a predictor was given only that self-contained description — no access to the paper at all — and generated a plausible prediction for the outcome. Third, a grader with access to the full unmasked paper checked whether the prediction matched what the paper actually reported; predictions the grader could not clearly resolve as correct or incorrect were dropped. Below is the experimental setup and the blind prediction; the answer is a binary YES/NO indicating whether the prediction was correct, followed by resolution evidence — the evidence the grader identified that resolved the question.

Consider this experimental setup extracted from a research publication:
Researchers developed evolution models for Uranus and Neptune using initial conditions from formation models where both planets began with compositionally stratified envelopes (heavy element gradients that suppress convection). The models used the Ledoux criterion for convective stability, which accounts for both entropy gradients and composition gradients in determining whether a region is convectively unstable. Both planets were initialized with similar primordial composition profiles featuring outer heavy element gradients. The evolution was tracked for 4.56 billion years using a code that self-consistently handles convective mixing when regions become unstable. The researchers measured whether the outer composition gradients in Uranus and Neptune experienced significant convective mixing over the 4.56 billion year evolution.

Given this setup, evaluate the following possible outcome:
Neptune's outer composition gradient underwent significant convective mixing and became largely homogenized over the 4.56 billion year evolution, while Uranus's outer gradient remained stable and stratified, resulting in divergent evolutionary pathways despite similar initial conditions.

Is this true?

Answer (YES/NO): YES